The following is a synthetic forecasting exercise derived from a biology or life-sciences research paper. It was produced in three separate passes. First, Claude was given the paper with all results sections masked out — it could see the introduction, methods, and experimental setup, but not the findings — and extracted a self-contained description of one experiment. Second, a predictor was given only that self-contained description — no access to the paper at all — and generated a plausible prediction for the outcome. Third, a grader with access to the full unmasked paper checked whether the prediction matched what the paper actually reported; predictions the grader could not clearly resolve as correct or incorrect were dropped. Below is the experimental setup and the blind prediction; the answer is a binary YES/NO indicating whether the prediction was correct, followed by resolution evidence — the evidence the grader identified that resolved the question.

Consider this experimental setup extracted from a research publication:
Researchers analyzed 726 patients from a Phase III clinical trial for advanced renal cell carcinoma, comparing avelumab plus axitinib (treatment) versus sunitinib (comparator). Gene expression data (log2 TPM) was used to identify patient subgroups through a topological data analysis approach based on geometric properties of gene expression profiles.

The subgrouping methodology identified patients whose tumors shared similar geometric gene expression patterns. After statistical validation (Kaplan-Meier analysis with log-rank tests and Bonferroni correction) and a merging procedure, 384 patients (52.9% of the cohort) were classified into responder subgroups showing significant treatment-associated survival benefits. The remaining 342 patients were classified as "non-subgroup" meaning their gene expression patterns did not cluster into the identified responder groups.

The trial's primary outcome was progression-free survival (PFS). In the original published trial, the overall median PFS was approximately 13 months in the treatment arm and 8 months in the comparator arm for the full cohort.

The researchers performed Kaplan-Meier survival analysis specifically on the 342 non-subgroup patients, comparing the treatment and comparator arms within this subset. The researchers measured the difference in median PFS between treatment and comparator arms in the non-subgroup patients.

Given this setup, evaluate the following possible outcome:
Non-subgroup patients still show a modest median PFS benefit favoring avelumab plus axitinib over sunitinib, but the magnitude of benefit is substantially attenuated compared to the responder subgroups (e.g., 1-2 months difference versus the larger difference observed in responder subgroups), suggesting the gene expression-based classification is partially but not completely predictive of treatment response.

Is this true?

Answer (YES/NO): YES